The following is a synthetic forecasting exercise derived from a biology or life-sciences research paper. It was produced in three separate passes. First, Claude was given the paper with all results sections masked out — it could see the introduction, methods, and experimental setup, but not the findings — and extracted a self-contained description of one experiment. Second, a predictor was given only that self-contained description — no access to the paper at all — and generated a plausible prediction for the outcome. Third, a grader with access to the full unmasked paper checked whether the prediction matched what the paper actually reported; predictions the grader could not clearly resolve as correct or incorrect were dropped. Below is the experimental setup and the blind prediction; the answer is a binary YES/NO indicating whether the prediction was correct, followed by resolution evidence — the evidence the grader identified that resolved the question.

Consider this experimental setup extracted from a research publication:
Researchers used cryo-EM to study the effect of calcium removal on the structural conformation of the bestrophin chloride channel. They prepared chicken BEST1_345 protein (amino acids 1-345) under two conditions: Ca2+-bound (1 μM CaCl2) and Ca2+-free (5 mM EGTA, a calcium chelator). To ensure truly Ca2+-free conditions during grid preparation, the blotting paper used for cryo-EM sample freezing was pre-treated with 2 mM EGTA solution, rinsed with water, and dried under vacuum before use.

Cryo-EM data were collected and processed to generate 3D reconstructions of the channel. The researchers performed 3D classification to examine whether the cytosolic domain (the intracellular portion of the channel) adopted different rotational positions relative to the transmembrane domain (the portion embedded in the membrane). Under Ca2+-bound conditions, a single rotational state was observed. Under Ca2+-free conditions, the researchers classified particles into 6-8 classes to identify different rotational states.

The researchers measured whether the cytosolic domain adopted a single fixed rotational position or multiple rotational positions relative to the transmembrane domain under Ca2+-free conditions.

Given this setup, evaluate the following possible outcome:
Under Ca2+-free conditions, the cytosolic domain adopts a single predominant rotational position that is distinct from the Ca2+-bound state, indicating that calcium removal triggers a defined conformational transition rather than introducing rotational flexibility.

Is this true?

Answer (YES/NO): NO